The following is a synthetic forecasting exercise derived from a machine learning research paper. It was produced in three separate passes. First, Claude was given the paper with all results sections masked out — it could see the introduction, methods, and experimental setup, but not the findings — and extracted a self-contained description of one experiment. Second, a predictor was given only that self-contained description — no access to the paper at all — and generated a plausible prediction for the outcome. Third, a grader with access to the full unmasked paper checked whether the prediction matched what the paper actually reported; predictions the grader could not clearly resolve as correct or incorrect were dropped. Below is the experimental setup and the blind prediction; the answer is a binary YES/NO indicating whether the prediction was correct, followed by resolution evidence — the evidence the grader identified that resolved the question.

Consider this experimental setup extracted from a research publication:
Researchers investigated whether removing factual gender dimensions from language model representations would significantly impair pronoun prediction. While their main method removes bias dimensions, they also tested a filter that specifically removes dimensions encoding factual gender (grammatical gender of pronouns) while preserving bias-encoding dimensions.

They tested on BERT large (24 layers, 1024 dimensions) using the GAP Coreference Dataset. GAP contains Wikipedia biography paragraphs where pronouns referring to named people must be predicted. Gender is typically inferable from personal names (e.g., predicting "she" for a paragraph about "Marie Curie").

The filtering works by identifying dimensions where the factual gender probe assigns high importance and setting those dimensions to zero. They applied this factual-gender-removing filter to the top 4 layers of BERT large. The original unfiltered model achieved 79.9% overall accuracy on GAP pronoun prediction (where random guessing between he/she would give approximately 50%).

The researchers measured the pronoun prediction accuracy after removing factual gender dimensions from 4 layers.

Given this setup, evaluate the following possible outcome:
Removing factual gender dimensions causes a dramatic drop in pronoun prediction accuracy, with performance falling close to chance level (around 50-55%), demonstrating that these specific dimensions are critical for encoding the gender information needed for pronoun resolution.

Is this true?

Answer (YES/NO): YES